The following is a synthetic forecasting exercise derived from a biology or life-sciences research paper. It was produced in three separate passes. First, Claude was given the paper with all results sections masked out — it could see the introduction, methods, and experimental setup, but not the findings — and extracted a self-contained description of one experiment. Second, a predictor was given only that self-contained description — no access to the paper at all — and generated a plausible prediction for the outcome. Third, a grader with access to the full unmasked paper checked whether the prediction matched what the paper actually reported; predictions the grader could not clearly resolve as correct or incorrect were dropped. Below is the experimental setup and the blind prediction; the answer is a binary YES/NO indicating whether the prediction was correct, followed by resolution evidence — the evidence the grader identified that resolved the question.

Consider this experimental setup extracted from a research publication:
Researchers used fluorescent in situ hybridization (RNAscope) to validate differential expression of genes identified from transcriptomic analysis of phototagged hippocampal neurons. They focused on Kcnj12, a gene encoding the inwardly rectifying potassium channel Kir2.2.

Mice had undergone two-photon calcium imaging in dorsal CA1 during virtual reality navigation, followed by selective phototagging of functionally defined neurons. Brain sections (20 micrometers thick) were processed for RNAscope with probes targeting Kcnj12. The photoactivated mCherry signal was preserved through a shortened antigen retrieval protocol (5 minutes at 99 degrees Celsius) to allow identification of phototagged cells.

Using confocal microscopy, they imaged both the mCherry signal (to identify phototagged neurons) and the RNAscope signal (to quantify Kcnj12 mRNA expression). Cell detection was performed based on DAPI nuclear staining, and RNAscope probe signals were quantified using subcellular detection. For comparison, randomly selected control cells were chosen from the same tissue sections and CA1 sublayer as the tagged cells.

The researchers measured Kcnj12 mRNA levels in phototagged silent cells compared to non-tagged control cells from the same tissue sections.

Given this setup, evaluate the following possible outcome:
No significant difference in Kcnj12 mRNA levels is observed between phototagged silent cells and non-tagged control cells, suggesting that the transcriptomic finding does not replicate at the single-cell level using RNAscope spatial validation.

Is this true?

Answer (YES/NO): NO